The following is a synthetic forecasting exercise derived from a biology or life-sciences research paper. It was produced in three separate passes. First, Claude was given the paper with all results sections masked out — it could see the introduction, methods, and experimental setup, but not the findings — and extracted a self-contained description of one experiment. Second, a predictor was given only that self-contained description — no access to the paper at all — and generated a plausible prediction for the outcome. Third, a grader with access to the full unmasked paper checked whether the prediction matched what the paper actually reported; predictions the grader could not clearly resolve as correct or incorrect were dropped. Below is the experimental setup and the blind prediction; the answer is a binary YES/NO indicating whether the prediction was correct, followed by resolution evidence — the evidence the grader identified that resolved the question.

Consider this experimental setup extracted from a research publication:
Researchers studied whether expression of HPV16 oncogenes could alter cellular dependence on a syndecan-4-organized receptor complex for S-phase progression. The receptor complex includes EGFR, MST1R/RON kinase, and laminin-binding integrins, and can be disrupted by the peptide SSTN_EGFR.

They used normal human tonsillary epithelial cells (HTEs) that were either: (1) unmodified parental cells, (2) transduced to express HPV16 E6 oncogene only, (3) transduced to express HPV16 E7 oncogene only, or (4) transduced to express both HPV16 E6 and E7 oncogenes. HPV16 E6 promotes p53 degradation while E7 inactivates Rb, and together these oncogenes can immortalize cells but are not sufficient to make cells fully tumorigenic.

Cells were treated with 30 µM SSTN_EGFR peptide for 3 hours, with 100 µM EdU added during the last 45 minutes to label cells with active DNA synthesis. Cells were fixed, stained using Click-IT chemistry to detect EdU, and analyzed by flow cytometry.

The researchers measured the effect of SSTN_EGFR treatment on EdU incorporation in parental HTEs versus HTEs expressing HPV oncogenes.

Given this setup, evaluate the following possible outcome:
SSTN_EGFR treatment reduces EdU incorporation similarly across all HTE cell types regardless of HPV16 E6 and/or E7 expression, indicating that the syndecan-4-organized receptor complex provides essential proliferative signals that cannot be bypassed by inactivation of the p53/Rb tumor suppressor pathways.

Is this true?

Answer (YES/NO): NO